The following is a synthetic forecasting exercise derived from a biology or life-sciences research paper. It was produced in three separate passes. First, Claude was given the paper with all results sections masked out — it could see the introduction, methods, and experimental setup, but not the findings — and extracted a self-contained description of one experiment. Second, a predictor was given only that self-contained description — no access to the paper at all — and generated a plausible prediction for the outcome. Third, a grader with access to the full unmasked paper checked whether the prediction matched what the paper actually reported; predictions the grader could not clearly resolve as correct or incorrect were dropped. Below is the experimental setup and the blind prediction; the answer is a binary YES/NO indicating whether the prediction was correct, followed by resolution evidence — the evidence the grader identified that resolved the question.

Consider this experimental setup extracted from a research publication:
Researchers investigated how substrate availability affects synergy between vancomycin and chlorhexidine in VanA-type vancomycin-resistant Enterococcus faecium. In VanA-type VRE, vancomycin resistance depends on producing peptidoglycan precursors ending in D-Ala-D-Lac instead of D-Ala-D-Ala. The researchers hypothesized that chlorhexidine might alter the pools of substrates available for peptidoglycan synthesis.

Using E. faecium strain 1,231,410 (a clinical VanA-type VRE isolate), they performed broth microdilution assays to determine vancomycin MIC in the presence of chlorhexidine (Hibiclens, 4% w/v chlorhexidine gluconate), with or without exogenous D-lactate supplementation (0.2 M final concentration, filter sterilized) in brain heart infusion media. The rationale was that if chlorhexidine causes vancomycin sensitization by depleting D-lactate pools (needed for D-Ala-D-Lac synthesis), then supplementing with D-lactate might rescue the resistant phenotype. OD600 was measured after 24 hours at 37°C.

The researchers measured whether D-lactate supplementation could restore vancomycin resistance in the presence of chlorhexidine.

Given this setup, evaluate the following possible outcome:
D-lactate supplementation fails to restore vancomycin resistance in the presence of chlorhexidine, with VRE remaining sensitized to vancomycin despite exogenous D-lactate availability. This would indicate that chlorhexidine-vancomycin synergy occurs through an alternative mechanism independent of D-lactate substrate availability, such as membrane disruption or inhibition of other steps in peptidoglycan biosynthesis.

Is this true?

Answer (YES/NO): NO